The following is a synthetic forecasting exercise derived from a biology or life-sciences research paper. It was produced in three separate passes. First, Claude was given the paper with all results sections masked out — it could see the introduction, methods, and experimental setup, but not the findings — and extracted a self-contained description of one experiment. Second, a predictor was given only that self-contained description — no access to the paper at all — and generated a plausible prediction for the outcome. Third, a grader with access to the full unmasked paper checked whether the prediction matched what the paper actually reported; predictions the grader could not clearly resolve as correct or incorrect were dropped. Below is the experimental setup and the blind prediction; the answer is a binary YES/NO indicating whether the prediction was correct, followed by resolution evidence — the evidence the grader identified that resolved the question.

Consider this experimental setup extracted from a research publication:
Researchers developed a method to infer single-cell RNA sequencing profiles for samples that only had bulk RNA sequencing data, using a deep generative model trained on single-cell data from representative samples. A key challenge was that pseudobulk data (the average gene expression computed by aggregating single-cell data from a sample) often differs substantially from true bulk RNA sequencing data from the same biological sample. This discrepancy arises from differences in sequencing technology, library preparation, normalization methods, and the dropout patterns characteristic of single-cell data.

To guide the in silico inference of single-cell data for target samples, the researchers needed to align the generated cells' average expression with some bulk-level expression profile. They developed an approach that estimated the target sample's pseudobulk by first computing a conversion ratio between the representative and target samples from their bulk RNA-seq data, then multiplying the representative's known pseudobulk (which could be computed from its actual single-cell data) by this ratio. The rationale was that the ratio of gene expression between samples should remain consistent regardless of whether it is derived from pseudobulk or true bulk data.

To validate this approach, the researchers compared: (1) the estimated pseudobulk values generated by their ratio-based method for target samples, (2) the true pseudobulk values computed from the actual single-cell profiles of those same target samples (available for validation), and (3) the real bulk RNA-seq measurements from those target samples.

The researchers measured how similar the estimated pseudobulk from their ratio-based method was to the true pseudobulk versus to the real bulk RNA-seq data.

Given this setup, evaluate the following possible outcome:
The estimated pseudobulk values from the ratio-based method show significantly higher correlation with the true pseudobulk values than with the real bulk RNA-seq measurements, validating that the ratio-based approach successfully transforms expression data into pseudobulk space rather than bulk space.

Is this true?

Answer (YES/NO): YES